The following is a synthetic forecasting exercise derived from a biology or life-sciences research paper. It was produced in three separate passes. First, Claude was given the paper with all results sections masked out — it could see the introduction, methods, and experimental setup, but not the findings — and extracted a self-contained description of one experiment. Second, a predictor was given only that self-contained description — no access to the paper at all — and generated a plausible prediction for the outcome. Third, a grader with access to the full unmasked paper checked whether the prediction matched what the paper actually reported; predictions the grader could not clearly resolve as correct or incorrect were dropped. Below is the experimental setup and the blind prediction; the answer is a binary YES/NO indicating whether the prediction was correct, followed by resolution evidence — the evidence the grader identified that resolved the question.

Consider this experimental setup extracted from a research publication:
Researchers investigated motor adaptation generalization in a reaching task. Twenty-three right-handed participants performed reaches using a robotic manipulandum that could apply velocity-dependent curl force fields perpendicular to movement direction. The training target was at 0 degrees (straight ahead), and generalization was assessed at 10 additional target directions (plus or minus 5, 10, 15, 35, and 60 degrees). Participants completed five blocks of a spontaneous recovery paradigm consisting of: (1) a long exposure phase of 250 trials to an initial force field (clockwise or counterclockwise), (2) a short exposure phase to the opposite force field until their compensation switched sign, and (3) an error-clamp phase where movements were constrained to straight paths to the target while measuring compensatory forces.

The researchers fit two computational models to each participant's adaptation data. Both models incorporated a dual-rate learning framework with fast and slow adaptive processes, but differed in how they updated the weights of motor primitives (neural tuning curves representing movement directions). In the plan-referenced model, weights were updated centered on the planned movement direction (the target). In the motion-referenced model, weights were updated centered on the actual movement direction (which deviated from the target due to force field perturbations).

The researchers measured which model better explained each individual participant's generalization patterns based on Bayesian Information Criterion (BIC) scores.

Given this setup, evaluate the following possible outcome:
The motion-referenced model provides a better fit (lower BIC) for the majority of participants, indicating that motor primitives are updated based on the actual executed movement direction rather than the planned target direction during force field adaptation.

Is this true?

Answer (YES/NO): NO